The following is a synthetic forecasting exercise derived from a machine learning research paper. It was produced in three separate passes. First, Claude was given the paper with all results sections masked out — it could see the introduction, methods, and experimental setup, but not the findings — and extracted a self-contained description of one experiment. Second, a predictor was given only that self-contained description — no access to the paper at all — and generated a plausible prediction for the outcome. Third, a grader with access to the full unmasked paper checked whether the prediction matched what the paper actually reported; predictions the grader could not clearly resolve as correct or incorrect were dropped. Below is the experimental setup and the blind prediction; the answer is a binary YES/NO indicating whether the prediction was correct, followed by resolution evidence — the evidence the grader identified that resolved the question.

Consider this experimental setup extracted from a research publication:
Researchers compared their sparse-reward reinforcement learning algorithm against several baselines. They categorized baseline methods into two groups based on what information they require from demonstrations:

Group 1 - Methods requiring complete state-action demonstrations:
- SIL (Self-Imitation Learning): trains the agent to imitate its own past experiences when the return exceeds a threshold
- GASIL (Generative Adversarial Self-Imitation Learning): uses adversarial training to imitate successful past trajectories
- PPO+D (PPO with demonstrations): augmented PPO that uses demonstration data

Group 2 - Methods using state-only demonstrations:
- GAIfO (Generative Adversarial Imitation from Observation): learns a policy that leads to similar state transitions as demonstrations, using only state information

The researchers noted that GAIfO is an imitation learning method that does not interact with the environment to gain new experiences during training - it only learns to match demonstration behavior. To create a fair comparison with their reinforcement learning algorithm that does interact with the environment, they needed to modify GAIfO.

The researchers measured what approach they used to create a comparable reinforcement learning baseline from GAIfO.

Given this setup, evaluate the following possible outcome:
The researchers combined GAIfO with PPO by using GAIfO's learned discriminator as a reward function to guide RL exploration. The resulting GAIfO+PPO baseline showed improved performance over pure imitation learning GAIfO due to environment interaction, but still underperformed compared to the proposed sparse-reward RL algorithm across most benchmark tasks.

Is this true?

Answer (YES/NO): NO